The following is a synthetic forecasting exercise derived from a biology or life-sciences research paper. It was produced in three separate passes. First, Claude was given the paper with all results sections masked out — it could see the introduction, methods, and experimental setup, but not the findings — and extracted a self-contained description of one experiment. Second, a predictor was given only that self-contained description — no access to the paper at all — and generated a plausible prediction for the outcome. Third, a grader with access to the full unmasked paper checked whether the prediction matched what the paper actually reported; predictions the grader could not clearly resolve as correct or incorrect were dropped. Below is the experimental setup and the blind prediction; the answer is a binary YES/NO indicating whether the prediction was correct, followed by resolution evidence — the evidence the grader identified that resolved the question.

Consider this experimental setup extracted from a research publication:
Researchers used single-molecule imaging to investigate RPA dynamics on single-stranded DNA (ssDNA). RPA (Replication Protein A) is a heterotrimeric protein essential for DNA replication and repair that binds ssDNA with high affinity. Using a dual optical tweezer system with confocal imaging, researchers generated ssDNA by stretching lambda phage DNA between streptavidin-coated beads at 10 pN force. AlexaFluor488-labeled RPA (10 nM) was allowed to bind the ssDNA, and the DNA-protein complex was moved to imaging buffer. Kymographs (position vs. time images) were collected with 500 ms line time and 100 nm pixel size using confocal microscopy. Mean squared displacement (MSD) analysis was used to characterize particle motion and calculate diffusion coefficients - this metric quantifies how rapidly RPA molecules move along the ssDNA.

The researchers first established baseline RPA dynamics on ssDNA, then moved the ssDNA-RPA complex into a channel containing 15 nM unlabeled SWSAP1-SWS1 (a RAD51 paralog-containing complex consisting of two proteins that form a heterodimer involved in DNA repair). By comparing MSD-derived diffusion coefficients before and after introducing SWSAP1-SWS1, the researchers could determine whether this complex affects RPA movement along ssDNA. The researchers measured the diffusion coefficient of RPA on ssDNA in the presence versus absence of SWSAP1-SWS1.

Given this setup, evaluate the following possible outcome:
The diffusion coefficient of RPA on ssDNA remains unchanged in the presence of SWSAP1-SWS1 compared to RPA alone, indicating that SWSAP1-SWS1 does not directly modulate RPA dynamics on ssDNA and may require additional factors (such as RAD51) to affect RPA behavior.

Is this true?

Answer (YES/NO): NO